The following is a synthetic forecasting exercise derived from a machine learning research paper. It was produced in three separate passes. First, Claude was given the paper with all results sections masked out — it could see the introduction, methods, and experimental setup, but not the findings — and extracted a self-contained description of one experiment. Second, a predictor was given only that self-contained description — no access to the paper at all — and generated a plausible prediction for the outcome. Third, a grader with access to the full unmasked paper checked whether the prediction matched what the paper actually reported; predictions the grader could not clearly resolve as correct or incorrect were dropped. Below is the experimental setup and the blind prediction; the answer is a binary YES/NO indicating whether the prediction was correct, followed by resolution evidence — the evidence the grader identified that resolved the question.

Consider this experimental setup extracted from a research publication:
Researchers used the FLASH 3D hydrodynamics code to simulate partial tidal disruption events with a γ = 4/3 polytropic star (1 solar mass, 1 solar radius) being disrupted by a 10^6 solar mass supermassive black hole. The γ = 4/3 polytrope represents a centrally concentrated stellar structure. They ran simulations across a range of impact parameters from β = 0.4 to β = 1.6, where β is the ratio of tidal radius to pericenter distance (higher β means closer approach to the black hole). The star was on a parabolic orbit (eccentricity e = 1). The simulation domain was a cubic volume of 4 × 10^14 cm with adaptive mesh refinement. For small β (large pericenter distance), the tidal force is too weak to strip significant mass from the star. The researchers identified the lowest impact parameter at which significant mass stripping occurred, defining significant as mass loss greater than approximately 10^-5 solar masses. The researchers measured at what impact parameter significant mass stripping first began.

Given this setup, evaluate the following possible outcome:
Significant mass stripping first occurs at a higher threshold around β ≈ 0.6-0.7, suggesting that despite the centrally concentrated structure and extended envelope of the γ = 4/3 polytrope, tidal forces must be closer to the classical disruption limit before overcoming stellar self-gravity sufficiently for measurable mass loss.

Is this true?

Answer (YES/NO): YES